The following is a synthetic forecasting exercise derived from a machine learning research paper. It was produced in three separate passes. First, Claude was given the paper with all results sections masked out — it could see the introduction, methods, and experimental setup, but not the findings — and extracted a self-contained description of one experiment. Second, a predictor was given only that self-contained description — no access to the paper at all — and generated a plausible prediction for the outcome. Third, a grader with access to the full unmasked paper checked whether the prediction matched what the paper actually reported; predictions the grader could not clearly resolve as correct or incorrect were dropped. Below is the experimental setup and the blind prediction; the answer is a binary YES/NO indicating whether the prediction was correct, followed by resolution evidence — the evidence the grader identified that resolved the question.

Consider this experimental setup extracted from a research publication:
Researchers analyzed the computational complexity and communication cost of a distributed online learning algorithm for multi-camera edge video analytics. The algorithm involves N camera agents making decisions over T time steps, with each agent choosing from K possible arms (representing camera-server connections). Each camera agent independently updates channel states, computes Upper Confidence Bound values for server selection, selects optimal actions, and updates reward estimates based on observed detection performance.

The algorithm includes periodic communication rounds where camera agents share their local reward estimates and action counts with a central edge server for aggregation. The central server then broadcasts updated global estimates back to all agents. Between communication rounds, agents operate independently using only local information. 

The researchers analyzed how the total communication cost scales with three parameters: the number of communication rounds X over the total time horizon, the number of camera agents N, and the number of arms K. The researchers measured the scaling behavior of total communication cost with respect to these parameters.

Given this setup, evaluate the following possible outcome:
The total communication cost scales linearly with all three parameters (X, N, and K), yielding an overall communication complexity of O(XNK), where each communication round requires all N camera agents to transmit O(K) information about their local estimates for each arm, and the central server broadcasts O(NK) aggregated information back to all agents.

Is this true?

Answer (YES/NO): YES